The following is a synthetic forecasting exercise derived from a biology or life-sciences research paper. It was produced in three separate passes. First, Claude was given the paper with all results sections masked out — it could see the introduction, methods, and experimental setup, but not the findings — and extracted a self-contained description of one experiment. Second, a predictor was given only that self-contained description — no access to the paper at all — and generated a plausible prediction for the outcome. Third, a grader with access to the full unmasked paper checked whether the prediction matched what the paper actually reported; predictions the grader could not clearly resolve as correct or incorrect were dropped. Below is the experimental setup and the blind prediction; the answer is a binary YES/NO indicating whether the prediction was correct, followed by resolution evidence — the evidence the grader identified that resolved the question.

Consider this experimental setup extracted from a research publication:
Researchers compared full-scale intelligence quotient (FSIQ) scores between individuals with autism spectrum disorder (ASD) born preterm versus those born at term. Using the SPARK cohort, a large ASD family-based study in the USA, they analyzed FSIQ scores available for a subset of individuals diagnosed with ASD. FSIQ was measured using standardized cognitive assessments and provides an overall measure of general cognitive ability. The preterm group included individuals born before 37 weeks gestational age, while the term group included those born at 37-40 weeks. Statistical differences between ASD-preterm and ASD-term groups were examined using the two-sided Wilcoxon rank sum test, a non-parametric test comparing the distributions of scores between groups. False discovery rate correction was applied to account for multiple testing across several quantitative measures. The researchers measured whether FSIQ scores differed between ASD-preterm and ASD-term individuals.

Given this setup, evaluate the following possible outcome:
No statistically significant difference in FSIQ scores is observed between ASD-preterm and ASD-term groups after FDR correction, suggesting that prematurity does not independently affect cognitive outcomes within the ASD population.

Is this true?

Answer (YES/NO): NO